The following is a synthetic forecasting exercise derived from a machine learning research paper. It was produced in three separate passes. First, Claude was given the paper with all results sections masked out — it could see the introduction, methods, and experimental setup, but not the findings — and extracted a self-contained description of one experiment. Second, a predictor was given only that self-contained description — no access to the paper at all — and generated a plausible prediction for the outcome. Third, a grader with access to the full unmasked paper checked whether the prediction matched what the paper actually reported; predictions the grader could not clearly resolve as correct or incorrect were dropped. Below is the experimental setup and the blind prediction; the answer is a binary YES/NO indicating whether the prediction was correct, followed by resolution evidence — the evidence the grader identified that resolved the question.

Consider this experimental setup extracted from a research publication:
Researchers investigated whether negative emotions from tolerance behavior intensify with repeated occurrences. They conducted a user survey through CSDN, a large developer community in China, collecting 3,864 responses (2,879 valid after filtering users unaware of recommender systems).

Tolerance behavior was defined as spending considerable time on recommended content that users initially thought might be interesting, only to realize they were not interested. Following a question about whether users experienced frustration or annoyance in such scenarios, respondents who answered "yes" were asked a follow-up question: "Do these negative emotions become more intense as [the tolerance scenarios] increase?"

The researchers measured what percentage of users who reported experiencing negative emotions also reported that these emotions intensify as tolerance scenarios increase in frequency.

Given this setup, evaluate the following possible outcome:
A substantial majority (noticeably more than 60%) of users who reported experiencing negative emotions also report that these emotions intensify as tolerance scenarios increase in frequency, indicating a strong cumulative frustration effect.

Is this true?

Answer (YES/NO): YES